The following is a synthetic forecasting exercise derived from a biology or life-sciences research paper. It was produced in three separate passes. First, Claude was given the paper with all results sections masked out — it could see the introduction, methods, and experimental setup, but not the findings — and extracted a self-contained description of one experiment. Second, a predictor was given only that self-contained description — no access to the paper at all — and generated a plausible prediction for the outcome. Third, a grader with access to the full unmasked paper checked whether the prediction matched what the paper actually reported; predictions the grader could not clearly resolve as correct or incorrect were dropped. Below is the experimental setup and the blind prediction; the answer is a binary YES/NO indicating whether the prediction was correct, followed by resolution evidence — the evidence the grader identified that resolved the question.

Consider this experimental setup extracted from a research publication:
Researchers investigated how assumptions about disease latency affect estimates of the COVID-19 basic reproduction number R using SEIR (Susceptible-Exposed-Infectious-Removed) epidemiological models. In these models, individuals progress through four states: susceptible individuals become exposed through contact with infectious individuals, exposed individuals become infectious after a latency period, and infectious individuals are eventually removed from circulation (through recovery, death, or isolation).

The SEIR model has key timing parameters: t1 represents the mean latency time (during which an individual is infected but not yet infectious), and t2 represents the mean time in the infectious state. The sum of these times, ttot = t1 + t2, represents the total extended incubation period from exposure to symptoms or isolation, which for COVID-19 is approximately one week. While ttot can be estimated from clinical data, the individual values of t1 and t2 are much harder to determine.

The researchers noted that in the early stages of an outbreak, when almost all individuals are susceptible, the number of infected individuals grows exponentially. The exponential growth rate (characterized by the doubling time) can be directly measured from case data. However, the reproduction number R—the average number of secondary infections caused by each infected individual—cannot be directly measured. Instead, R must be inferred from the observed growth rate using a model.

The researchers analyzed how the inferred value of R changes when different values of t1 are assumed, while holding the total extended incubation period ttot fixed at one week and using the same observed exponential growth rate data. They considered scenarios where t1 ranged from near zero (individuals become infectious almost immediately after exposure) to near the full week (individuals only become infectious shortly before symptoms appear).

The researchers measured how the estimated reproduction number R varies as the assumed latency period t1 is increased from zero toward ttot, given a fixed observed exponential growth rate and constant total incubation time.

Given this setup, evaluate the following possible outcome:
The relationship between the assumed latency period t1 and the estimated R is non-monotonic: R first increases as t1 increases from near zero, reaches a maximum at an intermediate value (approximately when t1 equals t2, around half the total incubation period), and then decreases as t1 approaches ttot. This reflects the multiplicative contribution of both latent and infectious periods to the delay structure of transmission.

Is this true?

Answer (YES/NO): NO